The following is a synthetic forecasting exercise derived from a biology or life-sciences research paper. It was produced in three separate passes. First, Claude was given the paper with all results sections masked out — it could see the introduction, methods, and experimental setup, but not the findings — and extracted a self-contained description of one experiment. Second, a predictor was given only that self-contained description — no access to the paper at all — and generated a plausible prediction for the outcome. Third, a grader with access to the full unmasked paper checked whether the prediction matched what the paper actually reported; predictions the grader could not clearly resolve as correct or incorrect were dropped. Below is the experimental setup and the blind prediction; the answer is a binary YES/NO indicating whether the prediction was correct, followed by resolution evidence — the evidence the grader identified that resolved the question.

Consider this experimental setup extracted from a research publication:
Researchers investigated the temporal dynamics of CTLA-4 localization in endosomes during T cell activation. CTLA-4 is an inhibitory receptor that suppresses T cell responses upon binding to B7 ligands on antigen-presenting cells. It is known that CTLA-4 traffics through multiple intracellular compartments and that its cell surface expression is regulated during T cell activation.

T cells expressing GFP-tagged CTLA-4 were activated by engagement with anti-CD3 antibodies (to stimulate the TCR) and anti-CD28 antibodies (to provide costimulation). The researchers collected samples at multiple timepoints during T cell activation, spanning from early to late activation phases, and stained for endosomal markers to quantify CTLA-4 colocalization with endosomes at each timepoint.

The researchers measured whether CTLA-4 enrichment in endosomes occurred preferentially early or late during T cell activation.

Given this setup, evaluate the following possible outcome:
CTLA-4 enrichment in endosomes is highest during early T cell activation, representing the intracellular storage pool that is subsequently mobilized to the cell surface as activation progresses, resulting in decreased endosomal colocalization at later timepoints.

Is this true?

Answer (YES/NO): NO